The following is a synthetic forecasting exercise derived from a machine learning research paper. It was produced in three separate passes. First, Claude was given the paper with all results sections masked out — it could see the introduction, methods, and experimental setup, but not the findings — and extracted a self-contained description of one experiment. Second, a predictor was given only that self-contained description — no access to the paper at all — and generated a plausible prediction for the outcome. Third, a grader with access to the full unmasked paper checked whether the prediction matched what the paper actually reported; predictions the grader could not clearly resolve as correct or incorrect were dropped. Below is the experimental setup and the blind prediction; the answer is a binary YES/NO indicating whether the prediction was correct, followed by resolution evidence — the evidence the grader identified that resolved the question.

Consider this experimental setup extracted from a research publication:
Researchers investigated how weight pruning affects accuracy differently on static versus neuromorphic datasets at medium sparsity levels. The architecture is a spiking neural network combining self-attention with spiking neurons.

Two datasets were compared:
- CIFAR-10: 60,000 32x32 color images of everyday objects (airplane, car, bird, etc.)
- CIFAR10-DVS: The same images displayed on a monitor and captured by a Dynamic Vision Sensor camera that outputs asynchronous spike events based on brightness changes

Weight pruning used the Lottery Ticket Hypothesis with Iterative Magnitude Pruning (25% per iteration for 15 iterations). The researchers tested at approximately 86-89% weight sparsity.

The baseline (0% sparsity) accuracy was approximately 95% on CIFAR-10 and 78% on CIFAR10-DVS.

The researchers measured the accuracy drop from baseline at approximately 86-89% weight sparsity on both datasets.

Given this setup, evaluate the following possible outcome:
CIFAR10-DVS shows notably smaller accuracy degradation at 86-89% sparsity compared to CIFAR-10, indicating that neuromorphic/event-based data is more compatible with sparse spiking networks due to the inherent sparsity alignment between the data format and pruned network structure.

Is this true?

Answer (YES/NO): NO